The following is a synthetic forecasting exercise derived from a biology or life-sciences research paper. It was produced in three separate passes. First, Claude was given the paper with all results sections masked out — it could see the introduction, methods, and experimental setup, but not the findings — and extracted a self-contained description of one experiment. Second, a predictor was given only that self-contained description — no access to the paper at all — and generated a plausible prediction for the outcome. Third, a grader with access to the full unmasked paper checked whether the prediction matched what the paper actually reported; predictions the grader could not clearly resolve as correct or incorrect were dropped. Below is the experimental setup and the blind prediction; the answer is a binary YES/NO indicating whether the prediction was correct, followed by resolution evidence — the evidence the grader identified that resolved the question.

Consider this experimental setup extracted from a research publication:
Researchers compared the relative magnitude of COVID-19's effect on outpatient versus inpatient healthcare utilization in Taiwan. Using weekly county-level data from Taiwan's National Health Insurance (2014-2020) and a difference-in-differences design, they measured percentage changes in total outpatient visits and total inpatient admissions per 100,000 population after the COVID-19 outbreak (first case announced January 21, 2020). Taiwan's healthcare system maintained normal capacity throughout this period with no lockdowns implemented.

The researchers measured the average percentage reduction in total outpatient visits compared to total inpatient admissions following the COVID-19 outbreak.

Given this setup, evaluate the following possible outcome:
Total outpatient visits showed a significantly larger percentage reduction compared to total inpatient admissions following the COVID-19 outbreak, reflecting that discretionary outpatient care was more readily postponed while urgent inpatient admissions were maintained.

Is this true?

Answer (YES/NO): YES